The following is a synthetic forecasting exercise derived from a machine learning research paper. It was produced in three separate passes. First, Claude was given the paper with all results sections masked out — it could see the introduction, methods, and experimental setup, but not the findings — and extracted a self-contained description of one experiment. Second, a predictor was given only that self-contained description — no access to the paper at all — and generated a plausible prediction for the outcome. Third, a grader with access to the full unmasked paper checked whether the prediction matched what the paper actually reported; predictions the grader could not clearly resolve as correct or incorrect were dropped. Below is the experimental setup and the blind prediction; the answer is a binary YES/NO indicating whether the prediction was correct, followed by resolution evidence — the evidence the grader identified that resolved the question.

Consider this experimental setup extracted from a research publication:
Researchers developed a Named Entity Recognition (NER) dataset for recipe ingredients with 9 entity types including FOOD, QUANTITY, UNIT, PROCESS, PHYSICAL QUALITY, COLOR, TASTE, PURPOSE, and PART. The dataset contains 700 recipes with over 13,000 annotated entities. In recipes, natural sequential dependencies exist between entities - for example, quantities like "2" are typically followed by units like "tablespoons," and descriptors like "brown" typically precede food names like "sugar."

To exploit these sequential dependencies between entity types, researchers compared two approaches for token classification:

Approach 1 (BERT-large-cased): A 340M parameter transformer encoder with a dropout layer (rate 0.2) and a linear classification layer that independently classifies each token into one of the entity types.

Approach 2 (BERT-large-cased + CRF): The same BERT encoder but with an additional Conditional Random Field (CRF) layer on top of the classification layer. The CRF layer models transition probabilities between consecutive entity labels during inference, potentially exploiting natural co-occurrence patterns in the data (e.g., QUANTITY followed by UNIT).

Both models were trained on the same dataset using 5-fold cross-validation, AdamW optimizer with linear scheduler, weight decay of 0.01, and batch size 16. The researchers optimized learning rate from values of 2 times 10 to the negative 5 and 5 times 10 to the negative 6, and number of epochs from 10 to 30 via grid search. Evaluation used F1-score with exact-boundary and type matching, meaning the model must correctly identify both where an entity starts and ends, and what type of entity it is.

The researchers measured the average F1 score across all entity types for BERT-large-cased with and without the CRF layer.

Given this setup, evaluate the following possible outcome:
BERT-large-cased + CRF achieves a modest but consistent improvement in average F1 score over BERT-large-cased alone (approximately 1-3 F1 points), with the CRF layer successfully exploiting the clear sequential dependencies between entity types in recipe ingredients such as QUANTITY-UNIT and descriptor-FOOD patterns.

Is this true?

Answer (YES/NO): NO